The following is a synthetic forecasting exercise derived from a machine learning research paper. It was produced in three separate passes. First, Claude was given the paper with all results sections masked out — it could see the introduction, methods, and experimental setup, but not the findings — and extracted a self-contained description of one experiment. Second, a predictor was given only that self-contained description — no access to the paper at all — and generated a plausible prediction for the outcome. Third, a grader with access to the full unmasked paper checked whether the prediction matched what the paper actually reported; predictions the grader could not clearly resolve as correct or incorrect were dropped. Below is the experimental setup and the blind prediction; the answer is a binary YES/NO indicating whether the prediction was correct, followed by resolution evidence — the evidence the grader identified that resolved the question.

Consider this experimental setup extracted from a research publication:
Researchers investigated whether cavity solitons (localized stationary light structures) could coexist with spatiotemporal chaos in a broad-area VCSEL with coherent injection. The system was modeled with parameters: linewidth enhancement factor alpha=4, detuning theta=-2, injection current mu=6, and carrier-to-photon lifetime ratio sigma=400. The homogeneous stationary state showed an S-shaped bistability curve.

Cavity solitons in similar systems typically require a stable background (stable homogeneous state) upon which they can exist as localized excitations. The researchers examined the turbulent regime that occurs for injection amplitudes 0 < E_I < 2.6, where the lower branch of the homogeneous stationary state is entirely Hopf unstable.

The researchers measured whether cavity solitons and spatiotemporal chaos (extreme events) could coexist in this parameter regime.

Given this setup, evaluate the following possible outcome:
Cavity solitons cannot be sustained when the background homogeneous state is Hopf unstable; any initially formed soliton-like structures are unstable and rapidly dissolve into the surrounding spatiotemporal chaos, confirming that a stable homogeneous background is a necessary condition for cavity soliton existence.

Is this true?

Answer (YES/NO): YES